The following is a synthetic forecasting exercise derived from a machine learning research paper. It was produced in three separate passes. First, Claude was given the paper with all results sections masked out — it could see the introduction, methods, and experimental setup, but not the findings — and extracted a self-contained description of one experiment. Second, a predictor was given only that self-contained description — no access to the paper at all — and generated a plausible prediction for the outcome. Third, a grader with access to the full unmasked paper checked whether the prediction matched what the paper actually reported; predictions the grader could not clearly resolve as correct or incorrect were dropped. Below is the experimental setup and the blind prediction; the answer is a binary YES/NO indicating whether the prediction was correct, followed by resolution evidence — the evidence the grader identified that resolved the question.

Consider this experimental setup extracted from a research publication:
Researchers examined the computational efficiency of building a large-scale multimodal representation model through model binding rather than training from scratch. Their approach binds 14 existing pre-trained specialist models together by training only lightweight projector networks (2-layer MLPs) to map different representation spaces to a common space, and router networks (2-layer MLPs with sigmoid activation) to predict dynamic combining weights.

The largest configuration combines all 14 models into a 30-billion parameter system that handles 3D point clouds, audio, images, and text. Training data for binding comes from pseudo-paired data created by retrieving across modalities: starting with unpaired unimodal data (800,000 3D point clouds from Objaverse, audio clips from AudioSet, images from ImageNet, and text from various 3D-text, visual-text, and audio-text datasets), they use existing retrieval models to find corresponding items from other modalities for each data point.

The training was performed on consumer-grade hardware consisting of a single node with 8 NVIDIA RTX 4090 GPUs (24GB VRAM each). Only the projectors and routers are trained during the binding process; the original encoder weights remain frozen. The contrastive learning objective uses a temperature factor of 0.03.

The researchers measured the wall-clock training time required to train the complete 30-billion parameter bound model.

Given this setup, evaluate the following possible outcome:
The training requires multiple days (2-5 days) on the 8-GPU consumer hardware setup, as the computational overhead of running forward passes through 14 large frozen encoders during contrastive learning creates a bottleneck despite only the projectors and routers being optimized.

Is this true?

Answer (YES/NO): YES